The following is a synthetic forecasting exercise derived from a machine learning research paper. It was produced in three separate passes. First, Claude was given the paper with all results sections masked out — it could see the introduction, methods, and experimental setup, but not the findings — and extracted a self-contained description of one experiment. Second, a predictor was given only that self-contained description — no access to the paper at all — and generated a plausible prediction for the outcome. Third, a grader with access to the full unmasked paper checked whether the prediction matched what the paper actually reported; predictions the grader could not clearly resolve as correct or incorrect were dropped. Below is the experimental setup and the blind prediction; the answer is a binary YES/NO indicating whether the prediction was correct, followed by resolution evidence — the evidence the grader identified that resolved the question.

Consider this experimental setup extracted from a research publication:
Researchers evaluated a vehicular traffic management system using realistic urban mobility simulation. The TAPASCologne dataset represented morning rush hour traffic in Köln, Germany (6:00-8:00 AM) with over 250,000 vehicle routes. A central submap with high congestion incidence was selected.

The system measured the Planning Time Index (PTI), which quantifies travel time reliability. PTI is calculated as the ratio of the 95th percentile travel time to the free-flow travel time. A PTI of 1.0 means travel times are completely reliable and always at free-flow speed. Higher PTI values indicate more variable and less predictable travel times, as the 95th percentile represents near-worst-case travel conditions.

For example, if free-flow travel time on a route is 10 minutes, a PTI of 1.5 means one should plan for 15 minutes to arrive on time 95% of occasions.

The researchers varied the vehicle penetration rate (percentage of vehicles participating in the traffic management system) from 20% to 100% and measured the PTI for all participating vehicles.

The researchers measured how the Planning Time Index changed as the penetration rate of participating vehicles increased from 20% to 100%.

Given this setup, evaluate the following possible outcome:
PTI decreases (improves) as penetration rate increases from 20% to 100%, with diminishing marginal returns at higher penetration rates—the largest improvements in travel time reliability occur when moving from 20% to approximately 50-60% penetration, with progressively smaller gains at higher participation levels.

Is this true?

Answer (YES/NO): NO